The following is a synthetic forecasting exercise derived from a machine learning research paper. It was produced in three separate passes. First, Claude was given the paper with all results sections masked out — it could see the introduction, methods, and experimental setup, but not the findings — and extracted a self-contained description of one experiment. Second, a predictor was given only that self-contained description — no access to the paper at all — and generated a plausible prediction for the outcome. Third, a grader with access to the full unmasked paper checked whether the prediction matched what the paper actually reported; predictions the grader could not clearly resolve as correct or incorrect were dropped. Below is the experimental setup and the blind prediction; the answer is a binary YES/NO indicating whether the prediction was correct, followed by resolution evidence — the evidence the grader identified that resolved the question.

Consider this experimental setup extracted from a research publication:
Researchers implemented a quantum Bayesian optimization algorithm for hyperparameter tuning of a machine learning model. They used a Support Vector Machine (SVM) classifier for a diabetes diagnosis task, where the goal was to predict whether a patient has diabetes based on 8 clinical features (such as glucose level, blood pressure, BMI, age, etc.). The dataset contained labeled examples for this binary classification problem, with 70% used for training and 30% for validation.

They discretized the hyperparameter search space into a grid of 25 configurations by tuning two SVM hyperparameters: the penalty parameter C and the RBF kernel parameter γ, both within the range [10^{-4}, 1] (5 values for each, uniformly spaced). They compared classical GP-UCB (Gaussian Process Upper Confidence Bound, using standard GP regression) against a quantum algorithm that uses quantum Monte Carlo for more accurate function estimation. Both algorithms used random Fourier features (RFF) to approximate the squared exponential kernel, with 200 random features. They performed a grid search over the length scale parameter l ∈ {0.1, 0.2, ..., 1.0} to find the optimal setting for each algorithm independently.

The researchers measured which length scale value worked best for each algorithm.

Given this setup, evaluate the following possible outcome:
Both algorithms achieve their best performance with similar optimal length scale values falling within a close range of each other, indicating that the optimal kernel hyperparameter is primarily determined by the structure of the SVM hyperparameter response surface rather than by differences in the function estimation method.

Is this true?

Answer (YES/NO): NO